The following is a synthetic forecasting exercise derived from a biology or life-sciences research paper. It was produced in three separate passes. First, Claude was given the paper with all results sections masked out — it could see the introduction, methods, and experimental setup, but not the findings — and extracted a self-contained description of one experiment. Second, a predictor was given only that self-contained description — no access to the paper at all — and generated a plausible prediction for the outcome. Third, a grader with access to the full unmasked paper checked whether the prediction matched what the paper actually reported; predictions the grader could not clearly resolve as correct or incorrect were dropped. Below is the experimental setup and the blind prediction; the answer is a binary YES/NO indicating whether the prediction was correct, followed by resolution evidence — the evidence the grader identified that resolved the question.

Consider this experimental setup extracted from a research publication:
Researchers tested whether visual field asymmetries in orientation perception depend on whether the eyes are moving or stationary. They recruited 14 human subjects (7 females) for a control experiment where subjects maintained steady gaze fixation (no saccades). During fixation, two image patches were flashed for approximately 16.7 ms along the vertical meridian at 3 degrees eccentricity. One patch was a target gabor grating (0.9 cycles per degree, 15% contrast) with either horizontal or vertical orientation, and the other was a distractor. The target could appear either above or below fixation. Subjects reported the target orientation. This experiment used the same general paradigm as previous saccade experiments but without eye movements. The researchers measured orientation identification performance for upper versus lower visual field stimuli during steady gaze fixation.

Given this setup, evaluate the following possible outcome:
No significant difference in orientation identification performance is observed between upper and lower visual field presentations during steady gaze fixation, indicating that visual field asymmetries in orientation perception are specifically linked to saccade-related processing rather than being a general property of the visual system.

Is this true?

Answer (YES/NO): NO